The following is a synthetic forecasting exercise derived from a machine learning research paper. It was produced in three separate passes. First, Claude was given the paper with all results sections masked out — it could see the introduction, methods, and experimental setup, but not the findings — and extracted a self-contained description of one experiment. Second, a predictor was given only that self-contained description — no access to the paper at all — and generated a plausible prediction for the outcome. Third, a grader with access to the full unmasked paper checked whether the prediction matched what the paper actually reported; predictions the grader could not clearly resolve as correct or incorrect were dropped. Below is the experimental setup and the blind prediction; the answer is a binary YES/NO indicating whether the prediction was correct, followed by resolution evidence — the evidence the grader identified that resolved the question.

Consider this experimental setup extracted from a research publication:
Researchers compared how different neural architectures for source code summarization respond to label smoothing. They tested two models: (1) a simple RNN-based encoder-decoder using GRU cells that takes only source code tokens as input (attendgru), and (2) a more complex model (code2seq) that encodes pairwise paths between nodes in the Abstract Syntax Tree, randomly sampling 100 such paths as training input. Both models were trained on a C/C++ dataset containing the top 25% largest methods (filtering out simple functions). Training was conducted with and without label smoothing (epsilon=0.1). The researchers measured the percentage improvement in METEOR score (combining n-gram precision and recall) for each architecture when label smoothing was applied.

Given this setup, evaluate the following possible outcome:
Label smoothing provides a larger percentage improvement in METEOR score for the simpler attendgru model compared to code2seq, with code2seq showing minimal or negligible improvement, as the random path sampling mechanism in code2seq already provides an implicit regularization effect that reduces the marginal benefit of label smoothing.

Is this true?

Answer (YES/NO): NO